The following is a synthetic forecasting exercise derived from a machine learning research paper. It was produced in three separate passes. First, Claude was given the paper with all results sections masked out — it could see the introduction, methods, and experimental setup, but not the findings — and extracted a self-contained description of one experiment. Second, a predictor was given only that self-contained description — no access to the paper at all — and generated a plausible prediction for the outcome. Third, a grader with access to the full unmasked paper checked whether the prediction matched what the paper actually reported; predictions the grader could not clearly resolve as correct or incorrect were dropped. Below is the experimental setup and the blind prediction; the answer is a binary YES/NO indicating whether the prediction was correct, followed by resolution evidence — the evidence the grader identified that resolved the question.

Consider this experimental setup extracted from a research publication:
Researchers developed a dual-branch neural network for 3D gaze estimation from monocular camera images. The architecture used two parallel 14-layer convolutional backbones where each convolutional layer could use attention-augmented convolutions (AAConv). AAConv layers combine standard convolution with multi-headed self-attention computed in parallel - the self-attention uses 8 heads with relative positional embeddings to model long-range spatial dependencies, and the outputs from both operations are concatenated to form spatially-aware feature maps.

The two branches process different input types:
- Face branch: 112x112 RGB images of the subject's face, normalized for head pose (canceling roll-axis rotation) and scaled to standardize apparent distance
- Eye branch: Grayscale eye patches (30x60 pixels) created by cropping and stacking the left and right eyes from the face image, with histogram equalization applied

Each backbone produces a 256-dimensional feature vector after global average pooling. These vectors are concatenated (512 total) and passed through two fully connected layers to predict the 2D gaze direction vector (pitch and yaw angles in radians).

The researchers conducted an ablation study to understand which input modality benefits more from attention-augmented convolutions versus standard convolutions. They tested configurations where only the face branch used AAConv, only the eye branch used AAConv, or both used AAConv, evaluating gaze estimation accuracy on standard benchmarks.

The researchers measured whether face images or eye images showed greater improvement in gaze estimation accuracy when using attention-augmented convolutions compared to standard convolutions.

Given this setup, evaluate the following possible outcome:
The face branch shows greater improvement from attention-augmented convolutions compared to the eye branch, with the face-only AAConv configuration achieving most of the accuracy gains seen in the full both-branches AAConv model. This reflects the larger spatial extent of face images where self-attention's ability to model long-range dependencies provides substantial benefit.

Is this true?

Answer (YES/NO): NO